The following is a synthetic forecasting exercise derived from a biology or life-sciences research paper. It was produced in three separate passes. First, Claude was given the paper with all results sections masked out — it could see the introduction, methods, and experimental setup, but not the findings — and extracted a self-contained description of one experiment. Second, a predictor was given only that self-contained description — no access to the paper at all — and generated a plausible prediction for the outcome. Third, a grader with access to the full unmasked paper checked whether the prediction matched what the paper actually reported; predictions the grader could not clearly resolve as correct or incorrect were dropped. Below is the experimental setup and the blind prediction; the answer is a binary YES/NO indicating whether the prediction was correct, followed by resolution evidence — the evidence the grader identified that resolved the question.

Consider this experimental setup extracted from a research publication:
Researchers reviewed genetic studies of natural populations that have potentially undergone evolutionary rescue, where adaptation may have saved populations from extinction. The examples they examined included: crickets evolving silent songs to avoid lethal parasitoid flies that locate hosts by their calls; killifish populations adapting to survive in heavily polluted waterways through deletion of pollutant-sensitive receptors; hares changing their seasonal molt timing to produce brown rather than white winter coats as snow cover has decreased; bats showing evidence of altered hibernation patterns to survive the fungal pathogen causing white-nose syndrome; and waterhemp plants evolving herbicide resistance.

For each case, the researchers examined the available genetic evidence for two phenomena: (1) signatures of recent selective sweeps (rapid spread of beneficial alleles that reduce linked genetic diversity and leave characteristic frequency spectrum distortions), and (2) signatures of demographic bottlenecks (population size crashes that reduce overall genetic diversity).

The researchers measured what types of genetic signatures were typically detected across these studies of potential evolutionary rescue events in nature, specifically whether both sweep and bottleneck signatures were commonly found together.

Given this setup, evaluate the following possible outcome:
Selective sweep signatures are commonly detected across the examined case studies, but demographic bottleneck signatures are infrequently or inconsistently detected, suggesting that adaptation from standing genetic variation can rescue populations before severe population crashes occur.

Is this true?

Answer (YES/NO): YES